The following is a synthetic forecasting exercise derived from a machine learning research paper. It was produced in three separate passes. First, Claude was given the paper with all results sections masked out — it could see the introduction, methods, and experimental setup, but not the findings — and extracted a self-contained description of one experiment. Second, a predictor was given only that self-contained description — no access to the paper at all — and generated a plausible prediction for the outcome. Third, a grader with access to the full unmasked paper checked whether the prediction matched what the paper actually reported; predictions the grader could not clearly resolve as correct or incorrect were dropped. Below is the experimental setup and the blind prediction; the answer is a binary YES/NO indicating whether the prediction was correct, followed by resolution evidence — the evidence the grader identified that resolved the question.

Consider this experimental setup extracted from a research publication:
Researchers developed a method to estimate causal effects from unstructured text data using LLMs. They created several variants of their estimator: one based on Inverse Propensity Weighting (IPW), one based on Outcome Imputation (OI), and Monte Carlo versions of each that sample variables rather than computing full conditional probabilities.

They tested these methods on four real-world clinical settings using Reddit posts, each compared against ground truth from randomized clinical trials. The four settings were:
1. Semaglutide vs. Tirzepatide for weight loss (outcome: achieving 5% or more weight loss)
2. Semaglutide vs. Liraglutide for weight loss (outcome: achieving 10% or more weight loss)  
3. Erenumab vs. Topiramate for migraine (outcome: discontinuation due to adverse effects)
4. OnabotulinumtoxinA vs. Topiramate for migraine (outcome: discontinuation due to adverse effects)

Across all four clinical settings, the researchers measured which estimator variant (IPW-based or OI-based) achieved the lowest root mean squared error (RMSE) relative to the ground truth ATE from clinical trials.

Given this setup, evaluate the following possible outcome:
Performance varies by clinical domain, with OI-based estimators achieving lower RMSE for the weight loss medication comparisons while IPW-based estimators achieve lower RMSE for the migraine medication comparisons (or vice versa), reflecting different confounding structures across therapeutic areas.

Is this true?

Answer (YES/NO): NO